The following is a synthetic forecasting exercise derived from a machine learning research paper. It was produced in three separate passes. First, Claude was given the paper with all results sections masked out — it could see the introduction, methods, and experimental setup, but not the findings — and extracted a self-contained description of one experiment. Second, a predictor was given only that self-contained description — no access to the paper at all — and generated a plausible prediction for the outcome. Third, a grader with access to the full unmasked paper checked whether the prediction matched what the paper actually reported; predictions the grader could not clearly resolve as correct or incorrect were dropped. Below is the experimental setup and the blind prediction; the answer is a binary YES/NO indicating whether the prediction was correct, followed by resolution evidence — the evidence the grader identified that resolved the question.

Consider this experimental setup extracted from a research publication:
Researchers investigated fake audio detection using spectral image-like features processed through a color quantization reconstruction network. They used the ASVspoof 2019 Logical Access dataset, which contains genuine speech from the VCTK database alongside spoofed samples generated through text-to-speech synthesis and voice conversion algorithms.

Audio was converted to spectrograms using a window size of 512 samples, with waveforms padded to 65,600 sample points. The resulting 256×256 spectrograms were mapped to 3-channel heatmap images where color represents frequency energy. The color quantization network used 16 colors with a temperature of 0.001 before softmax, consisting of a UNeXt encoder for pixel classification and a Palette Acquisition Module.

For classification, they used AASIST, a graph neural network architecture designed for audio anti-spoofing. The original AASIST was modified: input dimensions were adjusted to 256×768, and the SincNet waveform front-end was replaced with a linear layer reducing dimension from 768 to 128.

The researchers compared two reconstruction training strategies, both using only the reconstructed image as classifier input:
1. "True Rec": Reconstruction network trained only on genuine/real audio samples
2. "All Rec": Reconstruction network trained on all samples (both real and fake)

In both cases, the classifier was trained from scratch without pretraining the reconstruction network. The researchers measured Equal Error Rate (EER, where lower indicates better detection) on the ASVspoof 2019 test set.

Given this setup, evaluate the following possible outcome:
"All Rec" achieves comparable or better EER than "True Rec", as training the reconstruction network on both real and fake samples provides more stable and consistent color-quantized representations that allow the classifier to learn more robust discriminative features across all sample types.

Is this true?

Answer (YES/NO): YES